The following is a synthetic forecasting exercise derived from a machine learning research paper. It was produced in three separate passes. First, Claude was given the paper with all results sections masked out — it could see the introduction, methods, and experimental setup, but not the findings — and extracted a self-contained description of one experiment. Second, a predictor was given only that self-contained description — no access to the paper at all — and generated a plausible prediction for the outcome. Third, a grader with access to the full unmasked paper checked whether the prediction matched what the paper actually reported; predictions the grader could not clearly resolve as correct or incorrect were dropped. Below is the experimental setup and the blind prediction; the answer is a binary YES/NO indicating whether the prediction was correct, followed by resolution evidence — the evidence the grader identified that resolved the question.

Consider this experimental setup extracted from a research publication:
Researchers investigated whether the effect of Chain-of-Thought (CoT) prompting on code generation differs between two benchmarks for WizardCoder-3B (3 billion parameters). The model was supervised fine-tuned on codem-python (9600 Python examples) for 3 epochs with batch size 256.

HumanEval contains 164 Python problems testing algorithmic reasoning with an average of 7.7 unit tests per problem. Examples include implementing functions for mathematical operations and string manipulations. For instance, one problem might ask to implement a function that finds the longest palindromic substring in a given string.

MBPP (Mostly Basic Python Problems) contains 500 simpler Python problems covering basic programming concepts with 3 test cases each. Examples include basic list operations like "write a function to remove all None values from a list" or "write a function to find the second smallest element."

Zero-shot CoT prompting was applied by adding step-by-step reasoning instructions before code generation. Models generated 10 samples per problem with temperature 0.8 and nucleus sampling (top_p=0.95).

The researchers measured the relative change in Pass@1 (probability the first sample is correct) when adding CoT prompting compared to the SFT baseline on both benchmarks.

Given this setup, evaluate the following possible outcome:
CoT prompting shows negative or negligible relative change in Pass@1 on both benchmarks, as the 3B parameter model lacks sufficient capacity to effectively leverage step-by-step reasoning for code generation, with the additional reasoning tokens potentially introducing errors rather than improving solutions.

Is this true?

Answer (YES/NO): YES